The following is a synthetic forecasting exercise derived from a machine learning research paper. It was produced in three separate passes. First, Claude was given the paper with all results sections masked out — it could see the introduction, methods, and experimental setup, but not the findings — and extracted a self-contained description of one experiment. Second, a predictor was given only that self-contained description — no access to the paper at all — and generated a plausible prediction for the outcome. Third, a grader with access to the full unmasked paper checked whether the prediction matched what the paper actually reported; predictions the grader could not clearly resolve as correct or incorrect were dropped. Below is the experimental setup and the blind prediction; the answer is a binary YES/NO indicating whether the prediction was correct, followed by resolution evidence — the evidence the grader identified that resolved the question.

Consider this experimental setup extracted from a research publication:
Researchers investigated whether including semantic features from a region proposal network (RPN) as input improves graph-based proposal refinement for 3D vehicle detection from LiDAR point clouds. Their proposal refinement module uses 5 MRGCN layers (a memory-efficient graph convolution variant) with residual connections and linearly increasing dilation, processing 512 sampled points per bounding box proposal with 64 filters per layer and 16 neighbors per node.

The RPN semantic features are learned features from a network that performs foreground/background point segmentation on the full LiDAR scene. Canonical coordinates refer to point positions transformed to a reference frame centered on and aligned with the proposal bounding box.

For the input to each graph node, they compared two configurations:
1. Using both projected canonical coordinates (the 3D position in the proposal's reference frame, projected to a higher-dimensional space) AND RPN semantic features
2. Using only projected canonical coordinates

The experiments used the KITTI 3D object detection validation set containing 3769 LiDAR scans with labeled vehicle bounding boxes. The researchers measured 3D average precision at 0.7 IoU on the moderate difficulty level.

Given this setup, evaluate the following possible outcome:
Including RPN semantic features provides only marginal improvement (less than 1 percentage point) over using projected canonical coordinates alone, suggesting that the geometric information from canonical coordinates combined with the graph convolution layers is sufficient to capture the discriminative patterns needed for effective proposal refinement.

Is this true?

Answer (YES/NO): NO